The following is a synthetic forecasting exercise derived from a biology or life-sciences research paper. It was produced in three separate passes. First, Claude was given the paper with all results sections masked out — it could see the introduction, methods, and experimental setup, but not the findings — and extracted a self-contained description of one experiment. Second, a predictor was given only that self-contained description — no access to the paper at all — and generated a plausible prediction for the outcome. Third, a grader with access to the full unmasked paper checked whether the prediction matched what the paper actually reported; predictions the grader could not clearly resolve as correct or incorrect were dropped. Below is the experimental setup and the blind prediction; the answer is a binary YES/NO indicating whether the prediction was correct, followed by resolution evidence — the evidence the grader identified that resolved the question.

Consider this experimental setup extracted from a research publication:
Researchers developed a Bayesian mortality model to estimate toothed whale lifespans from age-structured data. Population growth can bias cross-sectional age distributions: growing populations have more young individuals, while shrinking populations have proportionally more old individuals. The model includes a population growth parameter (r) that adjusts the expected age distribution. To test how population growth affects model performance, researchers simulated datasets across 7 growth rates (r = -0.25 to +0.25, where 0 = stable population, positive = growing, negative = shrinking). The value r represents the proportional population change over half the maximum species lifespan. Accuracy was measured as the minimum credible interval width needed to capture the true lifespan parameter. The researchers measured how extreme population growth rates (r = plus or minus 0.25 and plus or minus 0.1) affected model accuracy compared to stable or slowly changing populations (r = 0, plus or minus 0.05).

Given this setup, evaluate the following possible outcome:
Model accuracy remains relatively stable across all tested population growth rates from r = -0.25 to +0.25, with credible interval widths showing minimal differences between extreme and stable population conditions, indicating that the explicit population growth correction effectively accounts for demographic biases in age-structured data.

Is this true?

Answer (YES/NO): YES